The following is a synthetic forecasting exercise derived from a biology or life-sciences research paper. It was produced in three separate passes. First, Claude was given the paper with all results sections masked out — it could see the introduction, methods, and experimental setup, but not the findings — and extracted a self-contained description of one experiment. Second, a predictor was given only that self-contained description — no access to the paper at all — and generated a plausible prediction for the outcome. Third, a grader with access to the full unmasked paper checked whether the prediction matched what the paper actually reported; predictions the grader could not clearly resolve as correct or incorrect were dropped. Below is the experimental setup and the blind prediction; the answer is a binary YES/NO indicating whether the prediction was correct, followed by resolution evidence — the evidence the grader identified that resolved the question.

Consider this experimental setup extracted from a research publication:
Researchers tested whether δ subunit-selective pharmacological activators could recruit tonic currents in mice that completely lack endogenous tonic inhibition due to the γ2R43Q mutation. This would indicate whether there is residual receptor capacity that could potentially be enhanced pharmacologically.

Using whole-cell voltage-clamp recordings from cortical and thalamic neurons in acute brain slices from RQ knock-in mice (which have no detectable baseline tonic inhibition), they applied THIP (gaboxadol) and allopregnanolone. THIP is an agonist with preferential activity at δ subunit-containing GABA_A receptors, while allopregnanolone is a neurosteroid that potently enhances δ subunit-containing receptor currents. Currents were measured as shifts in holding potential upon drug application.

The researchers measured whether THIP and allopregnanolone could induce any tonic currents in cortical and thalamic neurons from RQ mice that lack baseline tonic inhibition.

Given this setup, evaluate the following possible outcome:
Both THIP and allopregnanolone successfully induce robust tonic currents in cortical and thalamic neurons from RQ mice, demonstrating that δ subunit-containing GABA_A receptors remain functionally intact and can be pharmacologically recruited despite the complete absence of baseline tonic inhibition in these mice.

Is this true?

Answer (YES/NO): NO